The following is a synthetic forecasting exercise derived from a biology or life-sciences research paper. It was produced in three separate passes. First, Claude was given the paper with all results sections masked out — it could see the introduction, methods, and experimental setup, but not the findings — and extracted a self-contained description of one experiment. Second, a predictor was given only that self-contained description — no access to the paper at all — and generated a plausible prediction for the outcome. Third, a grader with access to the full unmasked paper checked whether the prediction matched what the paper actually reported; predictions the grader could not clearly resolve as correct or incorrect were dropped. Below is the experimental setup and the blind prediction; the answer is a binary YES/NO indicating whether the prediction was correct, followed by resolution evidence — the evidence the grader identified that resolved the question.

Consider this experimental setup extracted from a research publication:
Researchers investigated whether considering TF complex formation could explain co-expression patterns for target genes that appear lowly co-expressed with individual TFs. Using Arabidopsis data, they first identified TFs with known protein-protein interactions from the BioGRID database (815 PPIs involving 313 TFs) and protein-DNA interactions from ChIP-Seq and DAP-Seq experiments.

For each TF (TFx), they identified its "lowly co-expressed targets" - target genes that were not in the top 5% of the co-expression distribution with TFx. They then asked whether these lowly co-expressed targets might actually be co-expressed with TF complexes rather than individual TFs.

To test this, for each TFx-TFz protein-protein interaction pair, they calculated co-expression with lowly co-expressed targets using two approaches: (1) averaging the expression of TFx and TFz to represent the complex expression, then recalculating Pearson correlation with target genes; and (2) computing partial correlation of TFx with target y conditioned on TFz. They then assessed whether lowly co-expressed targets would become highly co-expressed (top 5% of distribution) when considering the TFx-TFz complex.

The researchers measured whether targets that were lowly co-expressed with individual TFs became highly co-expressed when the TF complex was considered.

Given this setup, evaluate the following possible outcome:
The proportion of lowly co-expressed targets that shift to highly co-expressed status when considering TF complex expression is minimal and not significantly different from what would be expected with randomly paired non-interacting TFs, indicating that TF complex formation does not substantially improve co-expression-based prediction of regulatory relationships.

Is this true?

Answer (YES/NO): NO